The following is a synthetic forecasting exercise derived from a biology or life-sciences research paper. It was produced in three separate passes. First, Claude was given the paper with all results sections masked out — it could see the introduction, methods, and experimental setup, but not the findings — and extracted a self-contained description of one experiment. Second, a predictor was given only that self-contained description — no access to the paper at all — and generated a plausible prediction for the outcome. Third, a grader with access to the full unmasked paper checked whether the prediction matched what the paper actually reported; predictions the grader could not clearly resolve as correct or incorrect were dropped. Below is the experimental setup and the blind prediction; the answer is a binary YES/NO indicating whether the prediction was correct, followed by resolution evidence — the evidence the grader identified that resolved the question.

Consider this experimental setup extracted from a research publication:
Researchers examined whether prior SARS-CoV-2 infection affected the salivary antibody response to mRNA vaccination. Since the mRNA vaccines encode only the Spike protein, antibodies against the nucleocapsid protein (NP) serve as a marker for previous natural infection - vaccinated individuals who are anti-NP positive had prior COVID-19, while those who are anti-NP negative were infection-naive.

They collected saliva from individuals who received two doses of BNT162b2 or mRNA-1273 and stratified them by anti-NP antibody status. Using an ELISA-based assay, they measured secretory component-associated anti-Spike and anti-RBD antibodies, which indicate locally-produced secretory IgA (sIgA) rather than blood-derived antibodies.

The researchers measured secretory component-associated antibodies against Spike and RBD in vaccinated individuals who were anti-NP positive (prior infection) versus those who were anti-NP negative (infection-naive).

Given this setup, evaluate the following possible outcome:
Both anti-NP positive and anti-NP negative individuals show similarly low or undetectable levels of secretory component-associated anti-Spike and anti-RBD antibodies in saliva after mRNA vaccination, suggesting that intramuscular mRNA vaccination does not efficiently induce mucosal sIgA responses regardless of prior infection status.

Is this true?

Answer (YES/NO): NO